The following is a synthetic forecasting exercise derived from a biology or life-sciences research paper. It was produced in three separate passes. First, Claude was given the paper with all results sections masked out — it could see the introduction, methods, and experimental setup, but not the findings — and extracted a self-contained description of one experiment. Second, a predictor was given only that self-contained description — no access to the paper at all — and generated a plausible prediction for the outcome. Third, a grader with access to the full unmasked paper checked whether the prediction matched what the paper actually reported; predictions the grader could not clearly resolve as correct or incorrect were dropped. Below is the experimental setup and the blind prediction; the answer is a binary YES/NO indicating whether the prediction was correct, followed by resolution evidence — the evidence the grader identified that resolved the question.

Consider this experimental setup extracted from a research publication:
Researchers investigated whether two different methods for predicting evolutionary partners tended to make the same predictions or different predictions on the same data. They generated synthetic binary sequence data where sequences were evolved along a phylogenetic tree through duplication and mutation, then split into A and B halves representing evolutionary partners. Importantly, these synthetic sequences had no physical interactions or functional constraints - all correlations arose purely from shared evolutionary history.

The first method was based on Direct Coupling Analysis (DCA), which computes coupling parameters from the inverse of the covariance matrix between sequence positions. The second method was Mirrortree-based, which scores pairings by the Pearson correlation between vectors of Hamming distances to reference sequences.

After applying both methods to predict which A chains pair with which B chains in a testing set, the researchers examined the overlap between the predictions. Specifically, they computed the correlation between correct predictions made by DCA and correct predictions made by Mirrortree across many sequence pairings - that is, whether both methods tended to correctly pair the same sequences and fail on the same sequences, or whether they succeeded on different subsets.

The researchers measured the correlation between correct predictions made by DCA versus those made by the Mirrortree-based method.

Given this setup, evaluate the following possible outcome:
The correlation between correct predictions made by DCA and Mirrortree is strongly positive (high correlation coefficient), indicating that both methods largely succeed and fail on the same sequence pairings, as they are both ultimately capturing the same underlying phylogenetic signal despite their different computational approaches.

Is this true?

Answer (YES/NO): NO